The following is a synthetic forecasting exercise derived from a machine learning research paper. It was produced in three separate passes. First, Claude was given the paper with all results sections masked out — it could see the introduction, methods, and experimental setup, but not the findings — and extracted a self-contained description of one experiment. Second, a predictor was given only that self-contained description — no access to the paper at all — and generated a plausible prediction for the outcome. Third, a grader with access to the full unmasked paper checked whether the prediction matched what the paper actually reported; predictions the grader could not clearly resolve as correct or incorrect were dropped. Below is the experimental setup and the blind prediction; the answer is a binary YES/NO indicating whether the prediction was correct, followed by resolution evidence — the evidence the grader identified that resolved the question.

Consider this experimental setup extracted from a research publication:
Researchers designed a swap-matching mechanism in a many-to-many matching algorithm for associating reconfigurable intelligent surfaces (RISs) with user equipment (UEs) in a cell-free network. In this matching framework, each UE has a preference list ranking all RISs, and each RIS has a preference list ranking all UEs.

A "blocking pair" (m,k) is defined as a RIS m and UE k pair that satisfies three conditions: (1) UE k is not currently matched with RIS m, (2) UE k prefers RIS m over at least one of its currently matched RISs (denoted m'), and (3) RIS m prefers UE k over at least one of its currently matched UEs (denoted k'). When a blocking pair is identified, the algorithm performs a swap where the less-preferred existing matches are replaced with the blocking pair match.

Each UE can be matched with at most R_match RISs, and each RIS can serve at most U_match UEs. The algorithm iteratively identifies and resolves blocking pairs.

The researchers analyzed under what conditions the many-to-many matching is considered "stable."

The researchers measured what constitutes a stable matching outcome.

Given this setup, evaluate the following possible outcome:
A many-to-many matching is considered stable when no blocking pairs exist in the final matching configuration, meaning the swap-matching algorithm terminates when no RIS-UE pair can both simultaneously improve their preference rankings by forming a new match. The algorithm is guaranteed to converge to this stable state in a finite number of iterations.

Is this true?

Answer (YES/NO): NO